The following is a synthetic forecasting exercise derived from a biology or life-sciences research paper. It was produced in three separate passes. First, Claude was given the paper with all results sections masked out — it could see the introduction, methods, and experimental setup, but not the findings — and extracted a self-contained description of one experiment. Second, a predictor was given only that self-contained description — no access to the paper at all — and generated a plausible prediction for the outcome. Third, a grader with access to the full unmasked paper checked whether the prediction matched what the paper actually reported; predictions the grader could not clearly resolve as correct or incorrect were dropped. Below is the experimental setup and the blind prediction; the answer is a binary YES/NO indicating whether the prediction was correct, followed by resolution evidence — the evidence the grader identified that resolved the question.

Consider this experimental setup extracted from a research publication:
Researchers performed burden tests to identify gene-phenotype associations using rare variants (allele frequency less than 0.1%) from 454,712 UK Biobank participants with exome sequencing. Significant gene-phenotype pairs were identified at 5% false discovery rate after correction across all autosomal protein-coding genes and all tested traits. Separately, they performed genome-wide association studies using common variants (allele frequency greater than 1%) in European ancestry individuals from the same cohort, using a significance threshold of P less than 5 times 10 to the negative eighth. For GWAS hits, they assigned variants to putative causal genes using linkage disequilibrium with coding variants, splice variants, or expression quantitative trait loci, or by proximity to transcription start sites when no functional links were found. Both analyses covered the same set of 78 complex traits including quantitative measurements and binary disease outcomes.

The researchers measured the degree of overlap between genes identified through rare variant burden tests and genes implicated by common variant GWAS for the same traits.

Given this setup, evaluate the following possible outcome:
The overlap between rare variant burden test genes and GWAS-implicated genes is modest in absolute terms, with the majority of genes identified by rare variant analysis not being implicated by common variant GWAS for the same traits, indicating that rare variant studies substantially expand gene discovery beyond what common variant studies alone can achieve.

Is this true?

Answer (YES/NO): NO